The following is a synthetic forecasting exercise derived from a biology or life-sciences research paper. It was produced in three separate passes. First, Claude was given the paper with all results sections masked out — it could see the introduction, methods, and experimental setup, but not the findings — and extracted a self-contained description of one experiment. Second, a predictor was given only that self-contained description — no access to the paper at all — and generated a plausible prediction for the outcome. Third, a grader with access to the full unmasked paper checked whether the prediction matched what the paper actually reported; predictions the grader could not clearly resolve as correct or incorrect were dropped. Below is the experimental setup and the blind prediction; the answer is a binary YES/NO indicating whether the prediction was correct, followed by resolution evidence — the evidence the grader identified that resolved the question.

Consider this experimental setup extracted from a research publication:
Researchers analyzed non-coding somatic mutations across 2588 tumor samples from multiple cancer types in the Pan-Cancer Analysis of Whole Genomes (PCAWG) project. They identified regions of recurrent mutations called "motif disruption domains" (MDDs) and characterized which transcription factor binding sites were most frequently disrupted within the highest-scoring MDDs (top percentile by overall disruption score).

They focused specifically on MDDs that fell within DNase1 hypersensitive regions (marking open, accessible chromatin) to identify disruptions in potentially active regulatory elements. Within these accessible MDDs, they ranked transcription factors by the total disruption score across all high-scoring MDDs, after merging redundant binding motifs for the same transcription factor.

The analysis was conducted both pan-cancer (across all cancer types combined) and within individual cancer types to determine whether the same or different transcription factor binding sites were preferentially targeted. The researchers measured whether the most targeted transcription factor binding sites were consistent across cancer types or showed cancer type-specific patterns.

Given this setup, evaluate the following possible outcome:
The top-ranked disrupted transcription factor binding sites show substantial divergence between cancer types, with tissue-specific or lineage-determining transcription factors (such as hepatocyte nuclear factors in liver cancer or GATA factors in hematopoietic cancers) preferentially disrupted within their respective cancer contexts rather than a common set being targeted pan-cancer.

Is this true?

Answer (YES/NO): NO